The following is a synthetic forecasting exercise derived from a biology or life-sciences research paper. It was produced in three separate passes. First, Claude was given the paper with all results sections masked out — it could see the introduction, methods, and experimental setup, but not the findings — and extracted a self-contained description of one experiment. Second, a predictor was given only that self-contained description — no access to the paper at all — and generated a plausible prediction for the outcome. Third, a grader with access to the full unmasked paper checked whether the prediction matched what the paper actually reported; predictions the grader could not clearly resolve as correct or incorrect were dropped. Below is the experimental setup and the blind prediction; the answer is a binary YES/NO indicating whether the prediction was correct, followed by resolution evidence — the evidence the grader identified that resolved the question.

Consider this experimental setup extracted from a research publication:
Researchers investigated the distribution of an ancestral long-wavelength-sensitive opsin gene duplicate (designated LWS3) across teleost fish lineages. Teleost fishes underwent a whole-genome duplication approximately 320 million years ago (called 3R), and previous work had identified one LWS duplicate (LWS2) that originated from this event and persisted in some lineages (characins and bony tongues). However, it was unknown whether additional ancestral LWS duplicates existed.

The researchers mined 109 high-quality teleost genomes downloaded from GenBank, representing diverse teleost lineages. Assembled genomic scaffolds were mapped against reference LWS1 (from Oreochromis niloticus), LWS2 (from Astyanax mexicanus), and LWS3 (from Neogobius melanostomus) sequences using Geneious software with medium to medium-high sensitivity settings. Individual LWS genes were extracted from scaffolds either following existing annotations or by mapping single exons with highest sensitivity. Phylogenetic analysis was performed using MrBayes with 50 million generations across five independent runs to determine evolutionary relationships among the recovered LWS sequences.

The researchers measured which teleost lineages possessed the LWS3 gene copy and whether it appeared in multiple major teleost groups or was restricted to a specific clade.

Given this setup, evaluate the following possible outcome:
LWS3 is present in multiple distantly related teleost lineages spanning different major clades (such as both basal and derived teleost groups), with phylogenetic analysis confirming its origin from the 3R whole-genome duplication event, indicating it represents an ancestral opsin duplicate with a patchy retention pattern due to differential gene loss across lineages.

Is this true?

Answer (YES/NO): NO